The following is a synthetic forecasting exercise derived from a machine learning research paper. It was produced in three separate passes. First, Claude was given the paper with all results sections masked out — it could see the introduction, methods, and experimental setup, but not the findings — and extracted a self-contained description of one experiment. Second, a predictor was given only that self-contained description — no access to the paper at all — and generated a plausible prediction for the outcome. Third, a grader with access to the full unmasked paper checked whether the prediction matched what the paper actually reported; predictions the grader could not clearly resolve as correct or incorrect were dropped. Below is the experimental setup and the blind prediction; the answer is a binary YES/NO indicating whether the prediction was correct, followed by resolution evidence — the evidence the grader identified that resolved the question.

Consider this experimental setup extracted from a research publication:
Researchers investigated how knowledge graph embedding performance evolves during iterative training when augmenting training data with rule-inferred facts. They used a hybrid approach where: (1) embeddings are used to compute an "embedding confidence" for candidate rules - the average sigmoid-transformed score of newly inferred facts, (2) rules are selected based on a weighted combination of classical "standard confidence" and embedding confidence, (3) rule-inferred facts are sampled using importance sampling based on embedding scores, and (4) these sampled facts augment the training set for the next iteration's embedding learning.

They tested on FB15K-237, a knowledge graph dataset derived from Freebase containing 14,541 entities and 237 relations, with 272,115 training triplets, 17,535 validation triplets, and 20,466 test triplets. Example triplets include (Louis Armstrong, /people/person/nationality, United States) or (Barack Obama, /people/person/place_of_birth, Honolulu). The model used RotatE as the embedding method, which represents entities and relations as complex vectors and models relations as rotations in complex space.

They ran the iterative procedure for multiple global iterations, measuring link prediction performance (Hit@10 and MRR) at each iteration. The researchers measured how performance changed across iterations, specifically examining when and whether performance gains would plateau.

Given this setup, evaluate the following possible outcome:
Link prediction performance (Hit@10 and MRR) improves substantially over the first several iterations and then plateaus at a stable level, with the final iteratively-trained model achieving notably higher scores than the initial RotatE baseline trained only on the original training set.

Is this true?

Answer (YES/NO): YES